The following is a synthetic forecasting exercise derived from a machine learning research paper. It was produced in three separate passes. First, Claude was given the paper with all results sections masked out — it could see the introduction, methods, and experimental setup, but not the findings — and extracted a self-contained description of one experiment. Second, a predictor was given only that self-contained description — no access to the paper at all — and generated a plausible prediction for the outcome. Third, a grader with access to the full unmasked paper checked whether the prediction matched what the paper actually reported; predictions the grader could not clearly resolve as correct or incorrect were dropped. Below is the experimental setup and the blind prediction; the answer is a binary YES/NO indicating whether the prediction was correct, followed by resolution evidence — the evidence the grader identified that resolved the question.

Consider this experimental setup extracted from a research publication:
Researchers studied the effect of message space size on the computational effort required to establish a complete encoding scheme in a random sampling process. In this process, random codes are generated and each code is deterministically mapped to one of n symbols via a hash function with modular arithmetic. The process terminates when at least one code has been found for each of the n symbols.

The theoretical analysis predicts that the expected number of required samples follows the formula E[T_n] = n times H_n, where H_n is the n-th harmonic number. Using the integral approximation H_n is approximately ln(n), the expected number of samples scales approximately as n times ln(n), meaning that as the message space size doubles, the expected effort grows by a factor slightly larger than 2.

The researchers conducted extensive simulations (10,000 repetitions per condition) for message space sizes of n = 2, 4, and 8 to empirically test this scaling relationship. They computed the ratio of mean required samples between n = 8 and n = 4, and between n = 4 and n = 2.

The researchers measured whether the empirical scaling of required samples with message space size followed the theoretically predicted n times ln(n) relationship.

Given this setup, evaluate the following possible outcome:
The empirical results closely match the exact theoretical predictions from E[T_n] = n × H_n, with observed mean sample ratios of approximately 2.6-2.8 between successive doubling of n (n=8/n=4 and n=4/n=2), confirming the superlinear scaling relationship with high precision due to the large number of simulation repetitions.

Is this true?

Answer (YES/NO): NO